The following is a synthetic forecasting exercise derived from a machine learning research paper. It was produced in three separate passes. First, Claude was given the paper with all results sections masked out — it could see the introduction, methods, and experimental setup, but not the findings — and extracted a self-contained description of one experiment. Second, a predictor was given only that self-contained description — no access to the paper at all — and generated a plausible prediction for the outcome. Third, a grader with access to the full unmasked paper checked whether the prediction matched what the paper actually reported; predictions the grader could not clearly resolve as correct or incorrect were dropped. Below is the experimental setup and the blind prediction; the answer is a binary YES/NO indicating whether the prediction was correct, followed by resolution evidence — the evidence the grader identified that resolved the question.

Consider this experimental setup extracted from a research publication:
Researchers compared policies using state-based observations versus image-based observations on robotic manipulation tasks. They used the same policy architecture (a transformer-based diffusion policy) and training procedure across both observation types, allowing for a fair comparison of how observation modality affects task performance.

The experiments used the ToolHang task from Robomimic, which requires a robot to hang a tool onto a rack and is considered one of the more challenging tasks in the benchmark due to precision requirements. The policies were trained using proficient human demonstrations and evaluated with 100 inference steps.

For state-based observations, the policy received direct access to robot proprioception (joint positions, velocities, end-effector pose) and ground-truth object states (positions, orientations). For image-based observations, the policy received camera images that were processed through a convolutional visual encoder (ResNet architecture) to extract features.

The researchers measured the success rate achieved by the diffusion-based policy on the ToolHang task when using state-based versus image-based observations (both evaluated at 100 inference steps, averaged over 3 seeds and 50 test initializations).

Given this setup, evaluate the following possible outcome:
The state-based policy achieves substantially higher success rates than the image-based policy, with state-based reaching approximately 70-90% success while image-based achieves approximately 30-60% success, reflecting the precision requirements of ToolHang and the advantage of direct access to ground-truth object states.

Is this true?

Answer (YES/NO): NO